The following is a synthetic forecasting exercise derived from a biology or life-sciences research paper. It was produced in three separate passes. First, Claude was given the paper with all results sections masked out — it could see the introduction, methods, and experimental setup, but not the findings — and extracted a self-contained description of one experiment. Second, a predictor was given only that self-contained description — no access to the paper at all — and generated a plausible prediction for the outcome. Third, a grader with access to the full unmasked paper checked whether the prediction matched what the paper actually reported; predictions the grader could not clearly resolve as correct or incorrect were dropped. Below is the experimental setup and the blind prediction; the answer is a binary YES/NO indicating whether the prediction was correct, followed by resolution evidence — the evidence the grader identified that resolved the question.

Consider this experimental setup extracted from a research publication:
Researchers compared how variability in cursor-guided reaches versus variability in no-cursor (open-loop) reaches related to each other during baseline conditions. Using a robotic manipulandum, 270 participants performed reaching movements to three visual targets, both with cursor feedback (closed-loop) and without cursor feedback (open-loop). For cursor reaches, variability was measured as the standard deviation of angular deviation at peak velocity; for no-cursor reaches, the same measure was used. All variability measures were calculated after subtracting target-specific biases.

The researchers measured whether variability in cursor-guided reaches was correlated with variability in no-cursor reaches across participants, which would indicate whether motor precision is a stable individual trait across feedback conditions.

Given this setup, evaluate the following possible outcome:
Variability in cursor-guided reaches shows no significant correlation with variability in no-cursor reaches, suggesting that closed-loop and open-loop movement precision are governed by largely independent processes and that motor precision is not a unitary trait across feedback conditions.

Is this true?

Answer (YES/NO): NO